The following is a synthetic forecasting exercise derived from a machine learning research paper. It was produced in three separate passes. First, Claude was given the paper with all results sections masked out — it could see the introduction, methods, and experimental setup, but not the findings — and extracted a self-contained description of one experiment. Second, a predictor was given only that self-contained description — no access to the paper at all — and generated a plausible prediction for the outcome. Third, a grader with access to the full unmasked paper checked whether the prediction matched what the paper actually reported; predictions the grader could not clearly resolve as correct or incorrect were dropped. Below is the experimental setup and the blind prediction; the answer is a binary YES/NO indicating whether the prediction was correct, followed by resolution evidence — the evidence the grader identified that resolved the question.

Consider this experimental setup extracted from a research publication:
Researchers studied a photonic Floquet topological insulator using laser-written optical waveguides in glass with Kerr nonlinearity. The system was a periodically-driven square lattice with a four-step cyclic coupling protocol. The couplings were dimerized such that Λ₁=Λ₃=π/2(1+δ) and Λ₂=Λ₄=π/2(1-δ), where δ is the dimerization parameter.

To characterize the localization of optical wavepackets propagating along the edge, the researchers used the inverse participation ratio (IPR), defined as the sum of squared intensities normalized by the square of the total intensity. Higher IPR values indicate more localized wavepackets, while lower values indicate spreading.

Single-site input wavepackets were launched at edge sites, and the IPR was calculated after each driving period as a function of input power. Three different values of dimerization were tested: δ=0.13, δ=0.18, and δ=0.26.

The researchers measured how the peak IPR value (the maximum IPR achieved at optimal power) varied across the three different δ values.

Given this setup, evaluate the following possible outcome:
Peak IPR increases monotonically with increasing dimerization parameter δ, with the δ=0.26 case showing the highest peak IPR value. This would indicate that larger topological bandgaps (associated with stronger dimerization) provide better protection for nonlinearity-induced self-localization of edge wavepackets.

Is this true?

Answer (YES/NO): NO